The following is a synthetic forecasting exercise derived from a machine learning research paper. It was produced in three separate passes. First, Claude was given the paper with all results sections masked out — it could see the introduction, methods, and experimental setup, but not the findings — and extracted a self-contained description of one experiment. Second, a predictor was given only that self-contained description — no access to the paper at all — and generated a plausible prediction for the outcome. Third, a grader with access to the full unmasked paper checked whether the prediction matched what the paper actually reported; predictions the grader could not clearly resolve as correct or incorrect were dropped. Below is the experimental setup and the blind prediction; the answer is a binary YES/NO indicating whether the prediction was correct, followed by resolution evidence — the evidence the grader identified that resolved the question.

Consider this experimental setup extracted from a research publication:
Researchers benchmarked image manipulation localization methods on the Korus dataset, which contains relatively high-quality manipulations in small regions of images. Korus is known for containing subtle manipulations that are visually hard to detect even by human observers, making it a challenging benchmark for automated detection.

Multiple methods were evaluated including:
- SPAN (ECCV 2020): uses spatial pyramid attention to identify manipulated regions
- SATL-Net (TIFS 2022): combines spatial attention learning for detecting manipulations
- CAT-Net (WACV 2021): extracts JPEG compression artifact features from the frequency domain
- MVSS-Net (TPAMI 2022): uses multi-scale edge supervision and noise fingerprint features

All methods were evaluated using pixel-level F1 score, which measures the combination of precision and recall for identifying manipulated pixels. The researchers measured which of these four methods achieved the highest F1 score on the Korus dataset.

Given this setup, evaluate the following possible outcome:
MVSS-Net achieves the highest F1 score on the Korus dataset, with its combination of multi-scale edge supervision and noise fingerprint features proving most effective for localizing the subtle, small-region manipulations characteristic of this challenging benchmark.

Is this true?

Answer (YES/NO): NO